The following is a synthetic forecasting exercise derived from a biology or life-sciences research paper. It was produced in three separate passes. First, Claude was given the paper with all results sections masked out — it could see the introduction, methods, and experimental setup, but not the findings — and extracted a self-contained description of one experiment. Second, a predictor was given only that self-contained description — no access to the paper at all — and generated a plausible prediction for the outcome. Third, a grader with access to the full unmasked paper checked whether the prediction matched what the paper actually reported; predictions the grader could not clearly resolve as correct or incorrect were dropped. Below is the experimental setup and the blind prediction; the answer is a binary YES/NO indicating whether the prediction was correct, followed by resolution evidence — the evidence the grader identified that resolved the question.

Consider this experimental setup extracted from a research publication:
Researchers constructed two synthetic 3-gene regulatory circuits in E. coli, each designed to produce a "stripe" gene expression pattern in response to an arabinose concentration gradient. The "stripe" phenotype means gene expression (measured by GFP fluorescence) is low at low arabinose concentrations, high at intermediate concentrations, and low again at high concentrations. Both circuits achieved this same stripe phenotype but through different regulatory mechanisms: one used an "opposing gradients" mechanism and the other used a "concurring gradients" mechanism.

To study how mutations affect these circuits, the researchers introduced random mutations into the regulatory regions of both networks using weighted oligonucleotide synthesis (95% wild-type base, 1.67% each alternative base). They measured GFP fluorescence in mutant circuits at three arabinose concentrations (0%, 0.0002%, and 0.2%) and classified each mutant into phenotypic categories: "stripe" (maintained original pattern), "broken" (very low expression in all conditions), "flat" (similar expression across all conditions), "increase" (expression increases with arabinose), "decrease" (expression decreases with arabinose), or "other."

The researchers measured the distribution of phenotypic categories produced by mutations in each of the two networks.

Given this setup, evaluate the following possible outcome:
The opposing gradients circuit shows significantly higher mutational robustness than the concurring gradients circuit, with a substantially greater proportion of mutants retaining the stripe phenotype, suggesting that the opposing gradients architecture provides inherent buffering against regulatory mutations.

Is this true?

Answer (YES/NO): NO